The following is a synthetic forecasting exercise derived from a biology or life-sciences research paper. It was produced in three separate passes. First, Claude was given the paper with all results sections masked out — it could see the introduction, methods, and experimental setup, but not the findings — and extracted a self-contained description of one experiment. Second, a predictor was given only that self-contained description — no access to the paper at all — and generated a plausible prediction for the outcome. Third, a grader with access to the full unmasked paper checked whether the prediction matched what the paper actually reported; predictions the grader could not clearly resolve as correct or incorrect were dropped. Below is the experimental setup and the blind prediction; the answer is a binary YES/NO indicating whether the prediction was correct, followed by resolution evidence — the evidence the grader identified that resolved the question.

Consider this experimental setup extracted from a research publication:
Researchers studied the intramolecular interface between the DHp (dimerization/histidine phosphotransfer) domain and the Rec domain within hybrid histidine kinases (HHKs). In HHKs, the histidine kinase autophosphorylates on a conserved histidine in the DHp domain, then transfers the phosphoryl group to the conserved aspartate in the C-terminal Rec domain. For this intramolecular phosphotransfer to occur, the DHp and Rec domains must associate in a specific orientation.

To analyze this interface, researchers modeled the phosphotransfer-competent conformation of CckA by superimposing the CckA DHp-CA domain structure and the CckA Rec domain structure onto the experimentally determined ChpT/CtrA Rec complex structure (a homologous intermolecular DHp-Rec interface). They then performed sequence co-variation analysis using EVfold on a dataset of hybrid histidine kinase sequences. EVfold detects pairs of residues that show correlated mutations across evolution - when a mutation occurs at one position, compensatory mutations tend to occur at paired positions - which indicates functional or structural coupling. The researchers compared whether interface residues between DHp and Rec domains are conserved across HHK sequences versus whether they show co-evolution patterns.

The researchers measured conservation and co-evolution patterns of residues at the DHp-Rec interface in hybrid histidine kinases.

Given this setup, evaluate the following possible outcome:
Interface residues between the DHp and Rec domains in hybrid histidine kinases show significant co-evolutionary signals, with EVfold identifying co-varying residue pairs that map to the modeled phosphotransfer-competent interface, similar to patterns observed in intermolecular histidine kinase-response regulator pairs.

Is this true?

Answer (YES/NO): YES